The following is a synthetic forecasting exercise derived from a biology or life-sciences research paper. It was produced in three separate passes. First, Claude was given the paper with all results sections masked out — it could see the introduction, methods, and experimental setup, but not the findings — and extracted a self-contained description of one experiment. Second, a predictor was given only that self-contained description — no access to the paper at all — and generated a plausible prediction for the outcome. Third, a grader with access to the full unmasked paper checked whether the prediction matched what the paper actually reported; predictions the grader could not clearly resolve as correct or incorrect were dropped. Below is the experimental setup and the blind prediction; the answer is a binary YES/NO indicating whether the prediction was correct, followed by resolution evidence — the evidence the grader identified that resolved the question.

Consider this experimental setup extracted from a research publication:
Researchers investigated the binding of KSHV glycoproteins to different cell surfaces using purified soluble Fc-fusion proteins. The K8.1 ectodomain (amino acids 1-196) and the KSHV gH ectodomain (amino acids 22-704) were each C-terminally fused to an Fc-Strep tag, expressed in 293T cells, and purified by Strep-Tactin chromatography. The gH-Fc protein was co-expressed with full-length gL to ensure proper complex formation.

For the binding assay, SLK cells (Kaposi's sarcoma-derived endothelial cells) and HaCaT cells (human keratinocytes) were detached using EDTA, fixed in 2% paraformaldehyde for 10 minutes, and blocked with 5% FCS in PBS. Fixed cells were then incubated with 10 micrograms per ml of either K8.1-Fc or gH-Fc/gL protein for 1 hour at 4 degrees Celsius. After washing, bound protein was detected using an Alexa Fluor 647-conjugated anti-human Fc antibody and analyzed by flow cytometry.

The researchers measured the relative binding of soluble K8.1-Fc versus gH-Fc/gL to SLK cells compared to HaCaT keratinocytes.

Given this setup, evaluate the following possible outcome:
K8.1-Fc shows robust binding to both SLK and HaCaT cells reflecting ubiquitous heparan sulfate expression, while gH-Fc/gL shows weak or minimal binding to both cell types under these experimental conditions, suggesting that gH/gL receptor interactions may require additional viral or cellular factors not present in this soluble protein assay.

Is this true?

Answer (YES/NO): NO